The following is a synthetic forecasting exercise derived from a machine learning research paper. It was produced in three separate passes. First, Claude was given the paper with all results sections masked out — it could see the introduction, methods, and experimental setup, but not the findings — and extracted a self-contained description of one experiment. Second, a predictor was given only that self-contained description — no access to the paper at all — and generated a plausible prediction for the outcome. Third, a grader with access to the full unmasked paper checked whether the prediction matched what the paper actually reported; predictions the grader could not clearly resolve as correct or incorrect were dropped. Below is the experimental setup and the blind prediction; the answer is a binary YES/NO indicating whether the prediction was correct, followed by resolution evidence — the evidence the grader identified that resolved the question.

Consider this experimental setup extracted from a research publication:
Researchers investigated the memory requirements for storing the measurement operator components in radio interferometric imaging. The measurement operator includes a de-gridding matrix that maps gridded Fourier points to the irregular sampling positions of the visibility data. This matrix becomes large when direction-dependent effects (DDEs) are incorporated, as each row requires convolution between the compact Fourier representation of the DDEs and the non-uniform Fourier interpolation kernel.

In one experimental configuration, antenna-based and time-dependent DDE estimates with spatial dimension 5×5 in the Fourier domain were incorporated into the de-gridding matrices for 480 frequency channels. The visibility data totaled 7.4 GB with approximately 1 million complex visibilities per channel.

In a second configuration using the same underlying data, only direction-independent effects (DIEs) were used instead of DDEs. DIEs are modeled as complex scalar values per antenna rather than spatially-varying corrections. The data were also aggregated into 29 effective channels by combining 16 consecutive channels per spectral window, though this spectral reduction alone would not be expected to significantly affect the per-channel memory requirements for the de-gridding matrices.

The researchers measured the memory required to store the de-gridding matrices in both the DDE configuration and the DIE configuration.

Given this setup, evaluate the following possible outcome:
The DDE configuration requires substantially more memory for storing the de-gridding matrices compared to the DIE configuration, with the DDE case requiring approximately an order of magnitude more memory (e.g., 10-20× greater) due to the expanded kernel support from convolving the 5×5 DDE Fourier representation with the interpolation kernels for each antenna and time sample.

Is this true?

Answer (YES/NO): NO